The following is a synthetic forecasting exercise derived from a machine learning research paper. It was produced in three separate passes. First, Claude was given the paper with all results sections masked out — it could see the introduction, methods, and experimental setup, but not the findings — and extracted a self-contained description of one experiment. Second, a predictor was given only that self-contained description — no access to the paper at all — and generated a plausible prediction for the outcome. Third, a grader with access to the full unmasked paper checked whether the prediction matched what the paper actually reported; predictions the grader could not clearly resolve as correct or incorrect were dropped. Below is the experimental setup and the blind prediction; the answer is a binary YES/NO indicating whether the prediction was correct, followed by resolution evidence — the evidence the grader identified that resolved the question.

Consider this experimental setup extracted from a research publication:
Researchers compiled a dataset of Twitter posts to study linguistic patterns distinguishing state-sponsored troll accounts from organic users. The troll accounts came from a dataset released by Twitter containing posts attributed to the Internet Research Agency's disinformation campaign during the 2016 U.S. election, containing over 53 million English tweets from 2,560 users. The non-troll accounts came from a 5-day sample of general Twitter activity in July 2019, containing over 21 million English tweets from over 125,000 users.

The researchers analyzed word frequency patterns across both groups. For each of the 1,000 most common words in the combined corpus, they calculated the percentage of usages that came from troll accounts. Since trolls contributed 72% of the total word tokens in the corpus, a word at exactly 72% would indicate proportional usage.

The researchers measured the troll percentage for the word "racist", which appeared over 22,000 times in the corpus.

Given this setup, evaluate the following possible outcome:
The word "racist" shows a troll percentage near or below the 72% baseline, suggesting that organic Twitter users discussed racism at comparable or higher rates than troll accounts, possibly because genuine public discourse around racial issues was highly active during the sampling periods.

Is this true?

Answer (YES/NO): YES